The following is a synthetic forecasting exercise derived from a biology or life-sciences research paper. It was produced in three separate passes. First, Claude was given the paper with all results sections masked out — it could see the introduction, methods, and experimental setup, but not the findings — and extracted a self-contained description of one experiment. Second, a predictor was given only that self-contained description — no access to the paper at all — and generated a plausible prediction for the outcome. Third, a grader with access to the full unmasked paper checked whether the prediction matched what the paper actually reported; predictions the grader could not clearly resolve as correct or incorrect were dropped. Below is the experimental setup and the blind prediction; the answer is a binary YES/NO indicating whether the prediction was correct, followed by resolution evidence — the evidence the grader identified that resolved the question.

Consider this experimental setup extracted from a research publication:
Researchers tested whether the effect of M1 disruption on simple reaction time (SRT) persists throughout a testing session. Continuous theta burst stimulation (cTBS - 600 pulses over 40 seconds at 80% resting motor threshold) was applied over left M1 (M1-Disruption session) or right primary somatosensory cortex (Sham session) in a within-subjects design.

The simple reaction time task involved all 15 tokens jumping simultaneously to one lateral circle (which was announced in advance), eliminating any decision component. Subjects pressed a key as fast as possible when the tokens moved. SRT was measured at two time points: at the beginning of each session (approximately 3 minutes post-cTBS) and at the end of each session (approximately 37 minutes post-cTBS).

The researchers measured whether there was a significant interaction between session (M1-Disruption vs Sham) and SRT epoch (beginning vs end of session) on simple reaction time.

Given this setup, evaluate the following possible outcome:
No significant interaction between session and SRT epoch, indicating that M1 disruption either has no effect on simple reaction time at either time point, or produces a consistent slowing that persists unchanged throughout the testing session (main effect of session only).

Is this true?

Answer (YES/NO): YES